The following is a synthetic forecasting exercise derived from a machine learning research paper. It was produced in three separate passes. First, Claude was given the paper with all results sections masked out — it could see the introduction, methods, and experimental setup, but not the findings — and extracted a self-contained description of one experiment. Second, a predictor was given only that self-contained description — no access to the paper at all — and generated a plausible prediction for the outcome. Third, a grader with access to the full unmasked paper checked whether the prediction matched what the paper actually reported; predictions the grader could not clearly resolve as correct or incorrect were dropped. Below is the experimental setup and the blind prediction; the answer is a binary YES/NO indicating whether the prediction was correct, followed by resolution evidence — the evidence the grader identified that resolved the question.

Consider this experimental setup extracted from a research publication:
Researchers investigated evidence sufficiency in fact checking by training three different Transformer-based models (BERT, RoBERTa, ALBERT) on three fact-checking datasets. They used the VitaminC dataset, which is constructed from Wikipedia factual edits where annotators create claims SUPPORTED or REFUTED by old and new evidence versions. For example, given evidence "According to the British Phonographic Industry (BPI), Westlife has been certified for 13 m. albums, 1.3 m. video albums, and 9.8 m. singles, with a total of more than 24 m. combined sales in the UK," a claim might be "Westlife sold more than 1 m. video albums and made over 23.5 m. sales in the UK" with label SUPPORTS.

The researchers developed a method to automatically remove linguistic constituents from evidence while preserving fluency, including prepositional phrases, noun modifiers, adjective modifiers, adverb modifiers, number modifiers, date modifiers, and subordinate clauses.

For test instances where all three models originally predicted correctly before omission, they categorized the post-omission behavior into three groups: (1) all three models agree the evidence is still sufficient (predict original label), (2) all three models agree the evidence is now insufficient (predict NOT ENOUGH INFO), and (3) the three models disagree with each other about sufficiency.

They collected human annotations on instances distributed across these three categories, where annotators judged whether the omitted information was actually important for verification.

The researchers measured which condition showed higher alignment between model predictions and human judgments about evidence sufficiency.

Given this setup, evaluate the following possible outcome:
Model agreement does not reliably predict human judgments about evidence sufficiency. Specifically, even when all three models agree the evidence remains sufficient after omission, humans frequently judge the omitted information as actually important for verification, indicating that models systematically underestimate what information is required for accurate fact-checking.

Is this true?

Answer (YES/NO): NO